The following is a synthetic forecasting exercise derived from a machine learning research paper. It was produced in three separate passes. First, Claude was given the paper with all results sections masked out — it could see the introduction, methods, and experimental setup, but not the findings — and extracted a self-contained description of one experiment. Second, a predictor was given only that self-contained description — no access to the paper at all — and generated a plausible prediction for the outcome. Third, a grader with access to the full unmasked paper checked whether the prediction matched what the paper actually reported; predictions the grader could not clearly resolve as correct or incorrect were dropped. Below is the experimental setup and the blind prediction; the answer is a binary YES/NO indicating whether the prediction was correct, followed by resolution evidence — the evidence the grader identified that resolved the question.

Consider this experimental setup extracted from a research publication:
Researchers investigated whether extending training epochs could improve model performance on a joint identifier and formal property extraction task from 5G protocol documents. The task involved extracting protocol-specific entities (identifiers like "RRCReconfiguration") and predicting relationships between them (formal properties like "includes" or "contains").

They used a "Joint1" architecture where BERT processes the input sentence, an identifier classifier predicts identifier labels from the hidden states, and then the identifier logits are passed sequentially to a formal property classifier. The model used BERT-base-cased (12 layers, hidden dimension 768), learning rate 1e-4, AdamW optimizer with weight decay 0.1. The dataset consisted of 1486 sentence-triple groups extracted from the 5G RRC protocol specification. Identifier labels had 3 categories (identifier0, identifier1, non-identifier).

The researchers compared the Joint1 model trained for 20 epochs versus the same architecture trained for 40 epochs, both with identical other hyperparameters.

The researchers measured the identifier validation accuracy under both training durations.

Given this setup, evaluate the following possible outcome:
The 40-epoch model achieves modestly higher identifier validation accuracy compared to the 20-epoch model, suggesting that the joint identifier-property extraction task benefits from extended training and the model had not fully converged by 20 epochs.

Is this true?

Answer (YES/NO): NO